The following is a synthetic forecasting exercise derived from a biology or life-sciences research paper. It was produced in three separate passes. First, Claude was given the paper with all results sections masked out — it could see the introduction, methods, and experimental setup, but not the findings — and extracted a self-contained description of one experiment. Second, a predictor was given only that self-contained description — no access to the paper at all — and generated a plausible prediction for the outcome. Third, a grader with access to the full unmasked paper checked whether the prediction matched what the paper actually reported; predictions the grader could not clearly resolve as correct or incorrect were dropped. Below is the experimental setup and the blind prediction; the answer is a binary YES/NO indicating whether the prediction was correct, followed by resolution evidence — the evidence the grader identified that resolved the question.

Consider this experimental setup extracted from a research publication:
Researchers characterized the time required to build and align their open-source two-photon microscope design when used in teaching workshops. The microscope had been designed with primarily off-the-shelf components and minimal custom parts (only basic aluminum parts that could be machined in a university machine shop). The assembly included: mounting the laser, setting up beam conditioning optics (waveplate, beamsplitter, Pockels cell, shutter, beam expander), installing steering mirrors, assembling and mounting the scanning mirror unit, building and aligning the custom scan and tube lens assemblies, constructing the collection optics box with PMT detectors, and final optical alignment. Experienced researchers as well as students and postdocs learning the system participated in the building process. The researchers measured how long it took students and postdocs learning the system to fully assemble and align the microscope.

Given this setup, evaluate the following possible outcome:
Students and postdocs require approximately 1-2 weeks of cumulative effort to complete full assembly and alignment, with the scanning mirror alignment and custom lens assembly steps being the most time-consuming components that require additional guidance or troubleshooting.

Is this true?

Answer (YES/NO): NO